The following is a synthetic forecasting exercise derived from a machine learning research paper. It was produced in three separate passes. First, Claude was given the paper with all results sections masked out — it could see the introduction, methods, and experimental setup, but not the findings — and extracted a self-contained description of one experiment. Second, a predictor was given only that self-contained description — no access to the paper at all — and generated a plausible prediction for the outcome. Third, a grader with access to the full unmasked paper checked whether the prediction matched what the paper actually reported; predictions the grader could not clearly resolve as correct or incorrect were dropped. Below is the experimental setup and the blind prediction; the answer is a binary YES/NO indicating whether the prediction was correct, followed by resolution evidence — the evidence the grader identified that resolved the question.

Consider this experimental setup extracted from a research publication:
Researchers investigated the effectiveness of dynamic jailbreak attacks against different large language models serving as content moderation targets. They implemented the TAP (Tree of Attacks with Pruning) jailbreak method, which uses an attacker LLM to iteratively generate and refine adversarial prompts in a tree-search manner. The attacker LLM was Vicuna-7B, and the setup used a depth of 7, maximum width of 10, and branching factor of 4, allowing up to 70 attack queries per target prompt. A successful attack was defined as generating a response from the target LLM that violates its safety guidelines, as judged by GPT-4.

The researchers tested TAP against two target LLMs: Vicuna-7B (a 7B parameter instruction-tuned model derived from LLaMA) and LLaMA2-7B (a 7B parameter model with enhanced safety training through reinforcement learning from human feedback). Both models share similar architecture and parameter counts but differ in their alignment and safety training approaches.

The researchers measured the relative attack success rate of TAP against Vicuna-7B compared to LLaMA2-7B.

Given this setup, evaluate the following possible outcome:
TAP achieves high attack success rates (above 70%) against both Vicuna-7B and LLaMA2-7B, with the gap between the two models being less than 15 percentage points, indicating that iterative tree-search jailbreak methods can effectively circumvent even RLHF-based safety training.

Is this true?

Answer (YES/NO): NO